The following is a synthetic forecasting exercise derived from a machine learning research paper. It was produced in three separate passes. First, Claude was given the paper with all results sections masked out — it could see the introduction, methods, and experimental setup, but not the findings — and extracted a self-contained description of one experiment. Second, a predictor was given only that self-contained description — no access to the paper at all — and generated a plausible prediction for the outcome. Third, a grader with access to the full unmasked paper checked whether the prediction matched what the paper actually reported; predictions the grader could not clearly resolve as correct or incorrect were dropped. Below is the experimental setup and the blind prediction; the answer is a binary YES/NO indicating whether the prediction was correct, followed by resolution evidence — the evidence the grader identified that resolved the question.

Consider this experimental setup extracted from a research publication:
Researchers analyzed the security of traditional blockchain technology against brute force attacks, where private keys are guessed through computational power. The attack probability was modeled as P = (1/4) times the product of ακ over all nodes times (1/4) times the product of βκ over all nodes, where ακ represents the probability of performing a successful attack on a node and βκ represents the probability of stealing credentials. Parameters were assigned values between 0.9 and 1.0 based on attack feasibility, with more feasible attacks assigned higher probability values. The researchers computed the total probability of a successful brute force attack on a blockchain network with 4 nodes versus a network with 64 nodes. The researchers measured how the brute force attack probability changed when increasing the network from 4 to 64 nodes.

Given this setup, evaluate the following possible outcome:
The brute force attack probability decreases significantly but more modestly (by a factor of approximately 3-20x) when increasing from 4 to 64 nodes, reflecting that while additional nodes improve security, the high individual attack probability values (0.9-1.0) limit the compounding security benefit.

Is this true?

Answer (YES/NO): NO